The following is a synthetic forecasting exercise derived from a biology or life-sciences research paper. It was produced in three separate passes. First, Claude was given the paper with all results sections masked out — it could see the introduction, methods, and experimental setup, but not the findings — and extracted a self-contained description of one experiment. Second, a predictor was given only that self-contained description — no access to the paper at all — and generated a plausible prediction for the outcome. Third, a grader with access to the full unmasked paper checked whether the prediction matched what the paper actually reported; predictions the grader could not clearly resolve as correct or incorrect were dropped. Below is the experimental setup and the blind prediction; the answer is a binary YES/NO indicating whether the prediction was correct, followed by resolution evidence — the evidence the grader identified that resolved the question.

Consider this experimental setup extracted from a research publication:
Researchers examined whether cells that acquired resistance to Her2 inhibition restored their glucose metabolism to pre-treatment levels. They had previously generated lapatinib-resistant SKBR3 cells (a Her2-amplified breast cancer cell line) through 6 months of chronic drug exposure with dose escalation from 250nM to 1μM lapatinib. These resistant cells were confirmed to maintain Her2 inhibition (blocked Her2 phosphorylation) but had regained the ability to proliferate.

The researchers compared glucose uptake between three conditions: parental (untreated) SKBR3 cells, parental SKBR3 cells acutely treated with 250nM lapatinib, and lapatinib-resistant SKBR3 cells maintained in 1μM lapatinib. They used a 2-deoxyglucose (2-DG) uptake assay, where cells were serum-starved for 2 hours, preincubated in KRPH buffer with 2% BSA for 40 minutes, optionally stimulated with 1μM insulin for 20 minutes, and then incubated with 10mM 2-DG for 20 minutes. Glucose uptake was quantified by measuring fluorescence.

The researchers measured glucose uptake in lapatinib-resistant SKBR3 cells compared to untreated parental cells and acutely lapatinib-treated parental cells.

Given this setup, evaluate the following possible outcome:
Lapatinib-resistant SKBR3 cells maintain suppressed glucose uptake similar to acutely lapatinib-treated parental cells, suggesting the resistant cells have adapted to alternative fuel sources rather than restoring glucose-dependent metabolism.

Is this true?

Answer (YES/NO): YES